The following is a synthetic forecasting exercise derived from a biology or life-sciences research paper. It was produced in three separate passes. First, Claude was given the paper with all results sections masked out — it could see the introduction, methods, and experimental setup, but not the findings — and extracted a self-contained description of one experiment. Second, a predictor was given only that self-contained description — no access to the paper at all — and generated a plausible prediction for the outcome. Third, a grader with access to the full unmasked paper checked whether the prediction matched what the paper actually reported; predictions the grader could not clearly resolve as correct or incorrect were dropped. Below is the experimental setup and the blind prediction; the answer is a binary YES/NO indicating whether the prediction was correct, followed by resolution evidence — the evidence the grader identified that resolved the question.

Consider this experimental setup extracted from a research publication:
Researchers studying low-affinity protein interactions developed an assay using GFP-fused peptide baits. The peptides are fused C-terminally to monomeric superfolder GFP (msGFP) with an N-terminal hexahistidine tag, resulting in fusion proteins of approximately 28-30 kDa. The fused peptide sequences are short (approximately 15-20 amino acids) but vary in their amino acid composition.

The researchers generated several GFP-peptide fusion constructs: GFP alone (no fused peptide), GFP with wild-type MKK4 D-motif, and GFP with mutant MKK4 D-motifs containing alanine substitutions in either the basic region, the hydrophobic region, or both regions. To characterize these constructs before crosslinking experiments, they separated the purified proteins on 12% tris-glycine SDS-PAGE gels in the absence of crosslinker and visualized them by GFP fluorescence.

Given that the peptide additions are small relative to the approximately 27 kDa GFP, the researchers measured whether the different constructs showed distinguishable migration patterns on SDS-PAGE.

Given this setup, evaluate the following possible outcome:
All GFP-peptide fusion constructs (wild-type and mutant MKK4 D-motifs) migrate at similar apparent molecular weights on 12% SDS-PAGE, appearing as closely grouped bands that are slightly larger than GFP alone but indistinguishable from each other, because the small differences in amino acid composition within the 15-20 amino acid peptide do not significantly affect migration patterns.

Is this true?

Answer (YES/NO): NO